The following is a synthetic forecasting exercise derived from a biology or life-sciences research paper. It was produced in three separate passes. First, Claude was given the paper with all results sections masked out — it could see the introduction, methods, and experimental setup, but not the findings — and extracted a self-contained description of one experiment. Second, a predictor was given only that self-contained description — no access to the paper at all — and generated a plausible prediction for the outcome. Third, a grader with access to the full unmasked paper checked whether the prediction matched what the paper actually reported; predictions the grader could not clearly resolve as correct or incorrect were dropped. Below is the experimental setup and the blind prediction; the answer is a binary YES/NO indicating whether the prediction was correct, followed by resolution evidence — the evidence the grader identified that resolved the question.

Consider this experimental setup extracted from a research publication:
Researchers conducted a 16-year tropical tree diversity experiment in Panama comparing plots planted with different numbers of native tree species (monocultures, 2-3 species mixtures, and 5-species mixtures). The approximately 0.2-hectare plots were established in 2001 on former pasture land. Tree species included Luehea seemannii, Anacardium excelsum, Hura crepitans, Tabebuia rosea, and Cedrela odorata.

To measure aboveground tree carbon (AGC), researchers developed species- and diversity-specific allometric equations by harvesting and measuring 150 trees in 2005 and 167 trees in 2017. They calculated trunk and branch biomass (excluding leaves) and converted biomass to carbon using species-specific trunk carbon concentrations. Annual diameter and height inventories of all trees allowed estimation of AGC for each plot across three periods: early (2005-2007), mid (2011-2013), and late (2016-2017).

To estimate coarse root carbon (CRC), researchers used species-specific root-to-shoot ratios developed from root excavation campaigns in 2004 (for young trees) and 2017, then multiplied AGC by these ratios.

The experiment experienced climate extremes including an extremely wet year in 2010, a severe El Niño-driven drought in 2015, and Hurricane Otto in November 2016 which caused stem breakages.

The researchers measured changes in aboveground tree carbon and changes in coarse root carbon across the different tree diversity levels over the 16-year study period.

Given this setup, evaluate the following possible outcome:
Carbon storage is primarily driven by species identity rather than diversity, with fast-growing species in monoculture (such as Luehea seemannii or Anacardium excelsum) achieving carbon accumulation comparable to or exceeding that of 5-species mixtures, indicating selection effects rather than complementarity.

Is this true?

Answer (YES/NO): NO